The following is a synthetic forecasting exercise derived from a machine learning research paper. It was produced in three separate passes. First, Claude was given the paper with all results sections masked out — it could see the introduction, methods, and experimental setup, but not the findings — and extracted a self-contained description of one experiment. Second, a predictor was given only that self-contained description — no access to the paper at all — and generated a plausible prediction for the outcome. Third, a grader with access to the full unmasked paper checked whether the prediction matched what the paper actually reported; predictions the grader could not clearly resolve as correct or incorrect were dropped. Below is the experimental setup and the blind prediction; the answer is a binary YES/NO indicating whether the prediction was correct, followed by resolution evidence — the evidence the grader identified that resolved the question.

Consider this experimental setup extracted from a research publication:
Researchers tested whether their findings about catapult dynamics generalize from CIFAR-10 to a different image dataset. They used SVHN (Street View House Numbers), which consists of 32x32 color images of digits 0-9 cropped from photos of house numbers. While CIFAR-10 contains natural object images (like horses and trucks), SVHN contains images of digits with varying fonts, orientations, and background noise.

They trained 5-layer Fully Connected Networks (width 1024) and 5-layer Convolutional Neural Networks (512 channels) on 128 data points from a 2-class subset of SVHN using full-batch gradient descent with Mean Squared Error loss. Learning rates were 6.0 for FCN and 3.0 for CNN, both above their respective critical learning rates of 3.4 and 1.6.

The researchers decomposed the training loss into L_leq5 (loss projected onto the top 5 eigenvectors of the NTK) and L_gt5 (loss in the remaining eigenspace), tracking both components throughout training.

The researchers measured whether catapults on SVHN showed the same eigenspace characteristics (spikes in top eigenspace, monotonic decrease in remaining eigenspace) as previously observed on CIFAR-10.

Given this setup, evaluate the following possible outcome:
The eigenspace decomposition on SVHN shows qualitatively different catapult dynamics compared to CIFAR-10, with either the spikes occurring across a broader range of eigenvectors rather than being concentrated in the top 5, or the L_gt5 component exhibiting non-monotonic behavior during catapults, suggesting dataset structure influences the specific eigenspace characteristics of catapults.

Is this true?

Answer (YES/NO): NO